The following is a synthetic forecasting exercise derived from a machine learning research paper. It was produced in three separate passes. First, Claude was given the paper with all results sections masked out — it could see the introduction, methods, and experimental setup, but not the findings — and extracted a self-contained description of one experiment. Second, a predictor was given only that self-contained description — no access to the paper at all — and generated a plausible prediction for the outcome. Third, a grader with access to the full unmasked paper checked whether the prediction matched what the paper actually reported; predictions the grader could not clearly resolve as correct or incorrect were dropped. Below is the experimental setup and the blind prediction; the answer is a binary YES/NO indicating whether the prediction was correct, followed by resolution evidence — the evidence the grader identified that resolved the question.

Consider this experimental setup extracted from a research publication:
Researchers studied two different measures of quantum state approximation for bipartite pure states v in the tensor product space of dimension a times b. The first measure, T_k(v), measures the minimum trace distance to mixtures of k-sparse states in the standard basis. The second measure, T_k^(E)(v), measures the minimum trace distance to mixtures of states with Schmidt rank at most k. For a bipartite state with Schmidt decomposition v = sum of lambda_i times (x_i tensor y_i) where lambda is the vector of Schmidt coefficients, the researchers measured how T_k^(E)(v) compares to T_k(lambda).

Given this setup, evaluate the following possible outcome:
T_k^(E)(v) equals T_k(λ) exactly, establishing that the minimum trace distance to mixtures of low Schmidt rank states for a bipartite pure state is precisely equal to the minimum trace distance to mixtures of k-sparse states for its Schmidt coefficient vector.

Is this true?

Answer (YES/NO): YES